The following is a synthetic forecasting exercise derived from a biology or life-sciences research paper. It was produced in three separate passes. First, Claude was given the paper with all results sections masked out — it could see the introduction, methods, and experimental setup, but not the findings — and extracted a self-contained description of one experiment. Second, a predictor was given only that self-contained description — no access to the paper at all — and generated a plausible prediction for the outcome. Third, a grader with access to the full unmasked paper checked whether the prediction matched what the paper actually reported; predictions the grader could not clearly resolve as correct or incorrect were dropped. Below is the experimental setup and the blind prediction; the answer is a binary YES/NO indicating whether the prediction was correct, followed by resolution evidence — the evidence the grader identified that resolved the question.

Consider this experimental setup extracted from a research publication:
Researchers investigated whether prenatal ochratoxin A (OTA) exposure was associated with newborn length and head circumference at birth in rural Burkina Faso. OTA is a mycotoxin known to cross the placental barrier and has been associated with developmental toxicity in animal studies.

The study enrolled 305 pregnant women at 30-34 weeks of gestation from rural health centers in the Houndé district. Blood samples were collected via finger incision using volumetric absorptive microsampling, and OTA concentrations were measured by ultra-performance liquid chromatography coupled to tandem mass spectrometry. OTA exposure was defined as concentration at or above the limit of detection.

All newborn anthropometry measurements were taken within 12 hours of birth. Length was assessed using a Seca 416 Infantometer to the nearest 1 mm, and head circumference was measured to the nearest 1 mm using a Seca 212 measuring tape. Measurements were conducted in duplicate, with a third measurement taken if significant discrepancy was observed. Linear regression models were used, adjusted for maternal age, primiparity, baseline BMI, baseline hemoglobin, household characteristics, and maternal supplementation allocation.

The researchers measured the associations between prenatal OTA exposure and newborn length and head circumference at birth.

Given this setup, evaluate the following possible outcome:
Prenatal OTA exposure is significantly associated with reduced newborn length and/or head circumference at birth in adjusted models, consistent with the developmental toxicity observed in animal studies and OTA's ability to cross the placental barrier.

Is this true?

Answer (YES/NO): NO